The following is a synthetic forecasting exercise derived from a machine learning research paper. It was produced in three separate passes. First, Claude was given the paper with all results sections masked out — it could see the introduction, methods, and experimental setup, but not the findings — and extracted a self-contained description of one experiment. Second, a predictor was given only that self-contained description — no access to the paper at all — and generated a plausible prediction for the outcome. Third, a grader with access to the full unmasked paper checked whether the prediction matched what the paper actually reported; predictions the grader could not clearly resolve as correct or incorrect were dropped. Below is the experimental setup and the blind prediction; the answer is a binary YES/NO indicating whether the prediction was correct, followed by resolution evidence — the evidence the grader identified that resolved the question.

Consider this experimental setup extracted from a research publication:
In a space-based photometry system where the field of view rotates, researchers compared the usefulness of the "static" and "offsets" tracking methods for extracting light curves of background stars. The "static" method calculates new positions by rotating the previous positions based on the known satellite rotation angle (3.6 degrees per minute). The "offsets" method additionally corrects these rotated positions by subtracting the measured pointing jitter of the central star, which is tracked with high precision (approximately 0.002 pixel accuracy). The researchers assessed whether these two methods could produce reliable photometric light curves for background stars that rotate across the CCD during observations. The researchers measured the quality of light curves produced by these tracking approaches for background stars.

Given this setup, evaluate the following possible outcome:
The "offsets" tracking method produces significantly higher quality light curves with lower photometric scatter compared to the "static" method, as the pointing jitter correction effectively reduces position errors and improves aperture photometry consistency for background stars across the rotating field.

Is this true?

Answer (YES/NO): NO